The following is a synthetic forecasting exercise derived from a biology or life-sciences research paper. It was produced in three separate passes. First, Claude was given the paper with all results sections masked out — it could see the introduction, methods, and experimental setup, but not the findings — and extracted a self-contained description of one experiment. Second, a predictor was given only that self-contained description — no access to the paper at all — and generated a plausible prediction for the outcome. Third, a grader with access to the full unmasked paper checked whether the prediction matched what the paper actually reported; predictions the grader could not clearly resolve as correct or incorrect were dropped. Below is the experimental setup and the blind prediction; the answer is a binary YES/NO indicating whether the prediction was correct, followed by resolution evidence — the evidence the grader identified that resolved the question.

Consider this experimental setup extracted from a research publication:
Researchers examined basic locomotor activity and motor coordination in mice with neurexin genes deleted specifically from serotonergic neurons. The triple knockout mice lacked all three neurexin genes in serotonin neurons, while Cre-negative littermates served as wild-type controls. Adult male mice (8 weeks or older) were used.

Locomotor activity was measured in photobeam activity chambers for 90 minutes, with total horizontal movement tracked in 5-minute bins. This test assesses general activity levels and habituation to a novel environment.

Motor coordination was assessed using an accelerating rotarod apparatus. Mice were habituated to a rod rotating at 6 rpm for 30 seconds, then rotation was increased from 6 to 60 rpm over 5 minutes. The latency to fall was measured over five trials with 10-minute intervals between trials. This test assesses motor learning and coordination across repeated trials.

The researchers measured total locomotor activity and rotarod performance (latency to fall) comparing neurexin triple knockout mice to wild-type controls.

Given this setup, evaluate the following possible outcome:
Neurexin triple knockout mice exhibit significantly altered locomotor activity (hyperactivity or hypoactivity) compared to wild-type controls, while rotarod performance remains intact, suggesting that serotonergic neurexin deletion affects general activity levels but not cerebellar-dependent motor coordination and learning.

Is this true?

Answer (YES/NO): NO